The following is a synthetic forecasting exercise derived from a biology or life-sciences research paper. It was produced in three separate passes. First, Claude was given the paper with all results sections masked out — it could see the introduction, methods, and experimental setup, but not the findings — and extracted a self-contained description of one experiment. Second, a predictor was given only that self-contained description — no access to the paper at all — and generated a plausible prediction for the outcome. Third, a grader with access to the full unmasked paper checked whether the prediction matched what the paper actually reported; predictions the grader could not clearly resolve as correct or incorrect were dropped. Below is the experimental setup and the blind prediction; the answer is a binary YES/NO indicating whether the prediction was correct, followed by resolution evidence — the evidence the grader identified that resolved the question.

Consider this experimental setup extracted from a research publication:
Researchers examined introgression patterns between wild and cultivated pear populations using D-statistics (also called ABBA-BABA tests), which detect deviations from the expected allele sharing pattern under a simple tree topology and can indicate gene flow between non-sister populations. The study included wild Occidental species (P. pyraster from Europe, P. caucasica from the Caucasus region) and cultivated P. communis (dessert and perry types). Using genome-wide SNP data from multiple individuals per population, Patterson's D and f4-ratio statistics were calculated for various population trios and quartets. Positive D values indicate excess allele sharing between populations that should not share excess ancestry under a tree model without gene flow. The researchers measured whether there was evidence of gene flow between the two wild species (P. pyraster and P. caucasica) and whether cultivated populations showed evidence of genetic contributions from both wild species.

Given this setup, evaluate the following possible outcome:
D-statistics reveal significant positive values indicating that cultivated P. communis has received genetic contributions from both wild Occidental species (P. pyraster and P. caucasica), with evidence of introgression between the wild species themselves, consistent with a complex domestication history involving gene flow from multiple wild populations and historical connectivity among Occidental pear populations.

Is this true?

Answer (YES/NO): YES